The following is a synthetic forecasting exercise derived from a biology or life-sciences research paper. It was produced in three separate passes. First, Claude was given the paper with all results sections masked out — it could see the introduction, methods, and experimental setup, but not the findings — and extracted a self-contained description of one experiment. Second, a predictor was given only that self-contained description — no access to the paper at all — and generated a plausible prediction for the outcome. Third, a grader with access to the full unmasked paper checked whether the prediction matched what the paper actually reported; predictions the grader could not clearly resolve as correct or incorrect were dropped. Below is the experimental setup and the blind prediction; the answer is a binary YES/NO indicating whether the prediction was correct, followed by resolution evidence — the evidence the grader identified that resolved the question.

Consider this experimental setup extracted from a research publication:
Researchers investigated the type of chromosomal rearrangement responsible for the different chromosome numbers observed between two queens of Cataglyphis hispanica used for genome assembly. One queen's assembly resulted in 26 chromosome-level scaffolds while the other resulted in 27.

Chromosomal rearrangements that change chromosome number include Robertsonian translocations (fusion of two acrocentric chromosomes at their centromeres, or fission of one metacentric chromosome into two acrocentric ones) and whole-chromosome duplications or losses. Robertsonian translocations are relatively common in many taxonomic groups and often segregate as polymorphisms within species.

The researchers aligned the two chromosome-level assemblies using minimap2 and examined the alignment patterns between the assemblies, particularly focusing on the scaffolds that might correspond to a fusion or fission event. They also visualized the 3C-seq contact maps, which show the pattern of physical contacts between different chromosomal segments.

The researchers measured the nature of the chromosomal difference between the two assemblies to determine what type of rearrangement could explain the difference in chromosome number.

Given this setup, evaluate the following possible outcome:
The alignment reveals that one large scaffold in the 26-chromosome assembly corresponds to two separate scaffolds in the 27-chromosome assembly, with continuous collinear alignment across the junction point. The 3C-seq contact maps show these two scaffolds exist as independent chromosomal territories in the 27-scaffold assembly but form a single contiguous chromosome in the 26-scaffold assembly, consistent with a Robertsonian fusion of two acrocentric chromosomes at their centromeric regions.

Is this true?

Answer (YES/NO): YES